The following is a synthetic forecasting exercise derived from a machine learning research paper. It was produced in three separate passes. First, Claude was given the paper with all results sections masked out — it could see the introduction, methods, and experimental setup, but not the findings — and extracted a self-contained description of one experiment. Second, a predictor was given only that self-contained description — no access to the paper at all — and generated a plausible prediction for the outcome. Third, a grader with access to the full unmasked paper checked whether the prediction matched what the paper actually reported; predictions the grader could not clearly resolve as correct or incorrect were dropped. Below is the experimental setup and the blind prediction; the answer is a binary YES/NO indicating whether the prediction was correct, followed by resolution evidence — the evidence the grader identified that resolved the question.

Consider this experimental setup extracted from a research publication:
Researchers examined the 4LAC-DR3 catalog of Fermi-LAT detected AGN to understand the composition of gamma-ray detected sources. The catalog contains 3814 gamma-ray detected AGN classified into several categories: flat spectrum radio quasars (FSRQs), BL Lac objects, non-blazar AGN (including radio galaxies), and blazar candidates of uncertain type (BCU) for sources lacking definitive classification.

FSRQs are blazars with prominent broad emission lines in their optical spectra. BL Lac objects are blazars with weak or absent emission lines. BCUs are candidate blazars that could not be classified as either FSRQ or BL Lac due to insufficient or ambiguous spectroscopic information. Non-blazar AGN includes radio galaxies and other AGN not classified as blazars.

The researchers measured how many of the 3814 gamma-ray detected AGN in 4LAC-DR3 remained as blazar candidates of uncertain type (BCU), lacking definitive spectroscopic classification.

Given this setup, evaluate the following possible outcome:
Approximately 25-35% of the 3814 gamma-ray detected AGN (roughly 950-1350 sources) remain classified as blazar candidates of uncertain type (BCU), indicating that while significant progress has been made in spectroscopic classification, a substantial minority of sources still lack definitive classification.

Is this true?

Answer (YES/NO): NO